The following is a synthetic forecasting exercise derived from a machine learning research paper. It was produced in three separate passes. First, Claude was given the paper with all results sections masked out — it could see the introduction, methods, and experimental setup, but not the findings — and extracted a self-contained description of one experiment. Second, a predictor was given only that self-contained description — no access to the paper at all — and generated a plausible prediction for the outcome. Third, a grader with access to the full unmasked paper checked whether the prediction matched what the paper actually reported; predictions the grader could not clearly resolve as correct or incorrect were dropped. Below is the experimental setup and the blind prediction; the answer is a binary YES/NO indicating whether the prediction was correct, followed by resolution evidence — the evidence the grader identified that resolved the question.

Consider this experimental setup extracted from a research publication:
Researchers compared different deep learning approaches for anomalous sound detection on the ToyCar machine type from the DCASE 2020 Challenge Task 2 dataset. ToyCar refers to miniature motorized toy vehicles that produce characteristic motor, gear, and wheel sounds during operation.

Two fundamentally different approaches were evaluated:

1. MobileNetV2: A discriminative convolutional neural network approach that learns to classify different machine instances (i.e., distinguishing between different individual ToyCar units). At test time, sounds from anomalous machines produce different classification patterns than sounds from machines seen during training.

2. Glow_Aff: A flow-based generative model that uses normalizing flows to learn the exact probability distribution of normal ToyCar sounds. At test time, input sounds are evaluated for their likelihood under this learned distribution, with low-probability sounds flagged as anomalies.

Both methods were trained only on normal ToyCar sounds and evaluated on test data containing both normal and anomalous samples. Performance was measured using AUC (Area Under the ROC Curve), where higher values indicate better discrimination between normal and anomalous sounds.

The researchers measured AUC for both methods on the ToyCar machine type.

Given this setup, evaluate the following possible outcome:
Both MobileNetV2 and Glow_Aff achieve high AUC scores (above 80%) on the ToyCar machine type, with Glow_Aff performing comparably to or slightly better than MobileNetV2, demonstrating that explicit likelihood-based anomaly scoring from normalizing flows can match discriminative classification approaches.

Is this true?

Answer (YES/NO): YES